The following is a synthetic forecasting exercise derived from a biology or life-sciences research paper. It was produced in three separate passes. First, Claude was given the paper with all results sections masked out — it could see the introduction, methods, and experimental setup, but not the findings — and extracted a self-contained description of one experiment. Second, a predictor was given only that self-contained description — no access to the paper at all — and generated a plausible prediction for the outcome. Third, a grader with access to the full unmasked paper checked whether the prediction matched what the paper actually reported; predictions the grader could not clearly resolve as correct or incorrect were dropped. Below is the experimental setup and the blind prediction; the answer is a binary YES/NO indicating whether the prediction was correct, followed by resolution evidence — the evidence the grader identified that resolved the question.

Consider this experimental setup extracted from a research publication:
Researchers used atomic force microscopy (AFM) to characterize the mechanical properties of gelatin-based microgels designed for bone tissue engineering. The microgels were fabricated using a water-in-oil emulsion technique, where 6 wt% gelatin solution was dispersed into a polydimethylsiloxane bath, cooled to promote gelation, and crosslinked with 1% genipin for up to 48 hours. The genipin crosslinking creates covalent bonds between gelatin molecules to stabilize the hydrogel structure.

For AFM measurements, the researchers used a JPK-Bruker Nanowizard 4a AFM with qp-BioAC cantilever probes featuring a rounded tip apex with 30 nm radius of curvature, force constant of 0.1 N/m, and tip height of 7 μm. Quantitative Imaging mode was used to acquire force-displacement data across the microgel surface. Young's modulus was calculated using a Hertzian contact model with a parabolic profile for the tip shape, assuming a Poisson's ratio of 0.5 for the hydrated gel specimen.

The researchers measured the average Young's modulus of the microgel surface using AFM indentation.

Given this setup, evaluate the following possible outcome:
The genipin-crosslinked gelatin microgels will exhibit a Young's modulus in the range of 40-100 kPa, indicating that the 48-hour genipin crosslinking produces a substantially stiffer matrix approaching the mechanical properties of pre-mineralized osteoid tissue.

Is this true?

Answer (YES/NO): NO